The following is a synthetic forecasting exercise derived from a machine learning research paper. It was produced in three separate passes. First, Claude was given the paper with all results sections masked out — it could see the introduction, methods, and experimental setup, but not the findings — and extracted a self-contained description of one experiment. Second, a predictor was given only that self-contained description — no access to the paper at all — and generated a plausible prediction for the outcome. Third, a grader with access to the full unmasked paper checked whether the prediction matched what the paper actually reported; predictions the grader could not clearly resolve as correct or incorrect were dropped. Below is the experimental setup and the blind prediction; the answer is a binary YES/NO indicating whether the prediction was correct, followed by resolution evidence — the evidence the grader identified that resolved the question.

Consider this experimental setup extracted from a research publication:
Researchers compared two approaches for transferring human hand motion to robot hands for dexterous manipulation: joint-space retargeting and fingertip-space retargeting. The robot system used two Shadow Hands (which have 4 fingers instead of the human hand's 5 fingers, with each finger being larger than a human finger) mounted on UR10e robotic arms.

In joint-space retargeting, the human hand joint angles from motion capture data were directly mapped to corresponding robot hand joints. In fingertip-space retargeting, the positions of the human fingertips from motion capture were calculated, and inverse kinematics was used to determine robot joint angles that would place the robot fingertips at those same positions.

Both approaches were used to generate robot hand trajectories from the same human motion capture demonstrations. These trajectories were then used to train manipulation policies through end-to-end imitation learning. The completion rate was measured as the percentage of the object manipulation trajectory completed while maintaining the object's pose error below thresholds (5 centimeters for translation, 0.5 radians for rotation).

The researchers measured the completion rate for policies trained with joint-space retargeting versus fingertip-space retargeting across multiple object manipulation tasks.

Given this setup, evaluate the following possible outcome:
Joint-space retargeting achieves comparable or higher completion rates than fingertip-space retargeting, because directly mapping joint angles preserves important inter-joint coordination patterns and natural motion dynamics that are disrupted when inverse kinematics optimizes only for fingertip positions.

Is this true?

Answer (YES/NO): YES